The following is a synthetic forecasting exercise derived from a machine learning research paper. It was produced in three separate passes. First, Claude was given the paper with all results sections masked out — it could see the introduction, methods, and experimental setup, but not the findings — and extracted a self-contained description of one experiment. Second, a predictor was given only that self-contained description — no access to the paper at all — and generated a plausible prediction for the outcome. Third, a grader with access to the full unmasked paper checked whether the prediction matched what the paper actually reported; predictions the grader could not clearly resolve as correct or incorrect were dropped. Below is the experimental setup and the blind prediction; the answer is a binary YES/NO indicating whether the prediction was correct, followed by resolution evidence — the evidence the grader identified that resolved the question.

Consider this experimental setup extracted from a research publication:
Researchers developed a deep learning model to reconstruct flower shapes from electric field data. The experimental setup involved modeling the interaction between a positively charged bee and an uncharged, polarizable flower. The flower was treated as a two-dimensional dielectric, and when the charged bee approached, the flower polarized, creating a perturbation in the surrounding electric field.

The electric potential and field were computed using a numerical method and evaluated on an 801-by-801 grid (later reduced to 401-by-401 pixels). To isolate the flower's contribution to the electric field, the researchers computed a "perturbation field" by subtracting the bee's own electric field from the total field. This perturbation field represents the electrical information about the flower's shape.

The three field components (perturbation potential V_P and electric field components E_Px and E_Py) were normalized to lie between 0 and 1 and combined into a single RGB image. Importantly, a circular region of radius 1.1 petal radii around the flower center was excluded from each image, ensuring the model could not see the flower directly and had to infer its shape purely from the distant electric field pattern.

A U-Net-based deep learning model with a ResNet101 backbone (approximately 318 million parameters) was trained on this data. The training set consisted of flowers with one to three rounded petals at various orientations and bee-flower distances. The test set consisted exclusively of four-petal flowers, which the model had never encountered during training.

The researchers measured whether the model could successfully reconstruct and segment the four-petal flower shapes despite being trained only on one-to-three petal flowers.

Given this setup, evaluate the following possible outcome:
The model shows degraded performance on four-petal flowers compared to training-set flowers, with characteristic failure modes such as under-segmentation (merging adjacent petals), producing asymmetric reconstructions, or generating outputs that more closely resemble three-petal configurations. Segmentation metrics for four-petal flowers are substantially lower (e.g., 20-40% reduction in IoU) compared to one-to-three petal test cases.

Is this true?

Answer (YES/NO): NO